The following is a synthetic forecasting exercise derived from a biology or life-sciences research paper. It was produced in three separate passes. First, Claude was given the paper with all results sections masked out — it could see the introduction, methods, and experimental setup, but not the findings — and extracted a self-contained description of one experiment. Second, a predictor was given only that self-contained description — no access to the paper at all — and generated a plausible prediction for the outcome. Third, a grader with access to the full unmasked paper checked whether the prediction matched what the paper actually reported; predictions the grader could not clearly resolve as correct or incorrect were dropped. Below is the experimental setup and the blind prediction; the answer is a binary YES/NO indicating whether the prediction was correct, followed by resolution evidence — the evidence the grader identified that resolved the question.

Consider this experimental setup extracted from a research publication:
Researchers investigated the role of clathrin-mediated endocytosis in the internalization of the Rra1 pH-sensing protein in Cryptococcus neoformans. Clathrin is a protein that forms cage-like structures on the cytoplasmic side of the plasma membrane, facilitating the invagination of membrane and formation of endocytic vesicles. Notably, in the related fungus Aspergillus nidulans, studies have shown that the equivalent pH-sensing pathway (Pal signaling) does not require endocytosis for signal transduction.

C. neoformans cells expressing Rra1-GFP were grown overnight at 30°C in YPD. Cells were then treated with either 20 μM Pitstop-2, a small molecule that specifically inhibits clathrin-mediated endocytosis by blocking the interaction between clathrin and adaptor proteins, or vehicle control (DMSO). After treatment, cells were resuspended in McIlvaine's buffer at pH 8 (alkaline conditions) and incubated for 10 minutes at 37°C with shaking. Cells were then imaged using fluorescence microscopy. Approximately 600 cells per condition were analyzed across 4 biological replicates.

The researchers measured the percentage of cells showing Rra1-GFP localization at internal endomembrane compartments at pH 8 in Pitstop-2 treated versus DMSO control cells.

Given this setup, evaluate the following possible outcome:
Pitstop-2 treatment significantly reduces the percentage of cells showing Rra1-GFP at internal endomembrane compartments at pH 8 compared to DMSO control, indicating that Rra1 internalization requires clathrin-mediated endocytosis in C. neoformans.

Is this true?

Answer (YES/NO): YES